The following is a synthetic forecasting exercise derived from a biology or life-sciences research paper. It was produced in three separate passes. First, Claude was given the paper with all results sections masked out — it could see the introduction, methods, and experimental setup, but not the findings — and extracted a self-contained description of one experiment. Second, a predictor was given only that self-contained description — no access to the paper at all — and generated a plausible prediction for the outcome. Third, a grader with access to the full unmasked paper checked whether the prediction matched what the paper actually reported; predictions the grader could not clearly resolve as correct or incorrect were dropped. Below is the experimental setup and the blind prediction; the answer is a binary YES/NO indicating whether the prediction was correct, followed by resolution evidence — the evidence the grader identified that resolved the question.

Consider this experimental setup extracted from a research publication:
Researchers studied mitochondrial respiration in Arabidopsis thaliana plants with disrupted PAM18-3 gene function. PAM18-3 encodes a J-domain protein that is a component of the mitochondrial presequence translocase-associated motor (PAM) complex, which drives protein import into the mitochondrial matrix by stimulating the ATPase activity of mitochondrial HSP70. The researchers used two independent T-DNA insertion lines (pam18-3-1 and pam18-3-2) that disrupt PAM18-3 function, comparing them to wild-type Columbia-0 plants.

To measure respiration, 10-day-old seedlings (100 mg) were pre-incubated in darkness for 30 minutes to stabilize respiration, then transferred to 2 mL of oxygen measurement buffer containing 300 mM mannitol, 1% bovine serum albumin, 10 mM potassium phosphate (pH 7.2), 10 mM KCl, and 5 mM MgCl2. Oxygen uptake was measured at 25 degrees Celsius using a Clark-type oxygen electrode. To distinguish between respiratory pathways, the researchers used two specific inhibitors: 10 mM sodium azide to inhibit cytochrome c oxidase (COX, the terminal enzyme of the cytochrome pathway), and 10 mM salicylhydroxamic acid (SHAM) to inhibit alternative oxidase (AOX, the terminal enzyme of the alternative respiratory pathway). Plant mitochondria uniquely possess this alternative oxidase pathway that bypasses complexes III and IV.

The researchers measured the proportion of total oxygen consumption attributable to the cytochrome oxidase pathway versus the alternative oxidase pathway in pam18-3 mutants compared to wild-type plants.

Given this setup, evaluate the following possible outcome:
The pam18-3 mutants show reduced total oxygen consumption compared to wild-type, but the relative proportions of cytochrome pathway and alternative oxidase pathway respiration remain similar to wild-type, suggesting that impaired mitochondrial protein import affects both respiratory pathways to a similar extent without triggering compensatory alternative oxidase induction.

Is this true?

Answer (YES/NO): NO